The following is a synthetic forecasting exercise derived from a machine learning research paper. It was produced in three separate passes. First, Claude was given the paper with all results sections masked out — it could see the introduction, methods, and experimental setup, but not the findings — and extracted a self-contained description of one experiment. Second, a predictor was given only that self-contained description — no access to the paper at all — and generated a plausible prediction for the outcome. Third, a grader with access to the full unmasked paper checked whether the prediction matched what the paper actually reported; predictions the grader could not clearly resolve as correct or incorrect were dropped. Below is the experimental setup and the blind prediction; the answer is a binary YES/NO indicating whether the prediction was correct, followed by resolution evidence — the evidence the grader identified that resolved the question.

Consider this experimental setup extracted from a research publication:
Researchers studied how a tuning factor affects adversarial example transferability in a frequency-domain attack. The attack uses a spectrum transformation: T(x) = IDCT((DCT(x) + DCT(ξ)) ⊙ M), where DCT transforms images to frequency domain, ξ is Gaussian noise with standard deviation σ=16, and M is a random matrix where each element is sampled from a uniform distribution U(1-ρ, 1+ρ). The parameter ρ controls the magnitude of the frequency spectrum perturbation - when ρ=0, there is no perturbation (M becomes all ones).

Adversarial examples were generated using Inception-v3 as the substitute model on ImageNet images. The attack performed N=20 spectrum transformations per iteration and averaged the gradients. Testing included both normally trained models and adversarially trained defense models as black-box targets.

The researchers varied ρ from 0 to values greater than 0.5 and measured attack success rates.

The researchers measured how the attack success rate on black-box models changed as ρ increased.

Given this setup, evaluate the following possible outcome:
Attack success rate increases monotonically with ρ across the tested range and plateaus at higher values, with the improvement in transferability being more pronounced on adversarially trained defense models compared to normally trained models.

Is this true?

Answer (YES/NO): NO